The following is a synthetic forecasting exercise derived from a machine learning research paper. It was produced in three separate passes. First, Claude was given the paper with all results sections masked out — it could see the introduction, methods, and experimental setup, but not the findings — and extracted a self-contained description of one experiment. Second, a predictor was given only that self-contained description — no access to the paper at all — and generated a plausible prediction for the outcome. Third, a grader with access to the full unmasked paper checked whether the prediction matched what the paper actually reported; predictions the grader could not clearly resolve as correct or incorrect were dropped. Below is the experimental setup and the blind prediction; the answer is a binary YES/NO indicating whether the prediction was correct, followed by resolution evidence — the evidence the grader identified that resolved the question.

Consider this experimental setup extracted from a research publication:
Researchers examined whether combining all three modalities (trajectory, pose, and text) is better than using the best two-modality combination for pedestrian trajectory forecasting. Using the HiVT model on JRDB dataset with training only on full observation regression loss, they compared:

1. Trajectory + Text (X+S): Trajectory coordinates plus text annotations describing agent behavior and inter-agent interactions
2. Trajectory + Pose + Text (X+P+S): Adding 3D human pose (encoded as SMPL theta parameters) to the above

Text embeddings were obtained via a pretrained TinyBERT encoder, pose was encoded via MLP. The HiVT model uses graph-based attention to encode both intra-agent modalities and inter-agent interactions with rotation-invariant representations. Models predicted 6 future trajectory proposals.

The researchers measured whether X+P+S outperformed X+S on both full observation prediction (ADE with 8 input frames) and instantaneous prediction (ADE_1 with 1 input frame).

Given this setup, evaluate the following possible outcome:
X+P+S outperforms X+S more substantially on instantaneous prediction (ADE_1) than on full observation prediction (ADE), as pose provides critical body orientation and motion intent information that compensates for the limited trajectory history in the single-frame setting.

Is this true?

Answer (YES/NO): NO